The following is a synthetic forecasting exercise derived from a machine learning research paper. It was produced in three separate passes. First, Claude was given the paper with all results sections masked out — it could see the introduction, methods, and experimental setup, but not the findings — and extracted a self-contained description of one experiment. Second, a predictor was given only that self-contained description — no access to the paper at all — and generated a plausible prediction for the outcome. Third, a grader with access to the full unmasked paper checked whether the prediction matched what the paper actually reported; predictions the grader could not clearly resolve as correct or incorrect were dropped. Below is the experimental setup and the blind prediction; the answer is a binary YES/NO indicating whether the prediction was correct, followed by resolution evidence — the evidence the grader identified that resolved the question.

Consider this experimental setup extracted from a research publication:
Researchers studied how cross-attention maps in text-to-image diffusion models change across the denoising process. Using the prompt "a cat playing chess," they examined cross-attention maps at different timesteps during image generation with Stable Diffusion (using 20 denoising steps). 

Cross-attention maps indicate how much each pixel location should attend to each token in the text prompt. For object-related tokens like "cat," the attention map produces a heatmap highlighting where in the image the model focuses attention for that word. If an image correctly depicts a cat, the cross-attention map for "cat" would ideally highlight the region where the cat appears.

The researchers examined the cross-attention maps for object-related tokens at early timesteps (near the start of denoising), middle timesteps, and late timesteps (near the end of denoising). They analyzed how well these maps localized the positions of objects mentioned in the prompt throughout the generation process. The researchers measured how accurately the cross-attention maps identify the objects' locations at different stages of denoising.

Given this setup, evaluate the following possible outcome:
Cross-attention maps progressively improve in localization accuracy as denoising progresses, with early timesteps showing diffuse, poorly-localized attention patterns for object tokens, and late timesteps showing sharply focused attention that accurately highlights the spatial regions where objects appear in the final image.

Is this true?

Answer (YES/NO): NO